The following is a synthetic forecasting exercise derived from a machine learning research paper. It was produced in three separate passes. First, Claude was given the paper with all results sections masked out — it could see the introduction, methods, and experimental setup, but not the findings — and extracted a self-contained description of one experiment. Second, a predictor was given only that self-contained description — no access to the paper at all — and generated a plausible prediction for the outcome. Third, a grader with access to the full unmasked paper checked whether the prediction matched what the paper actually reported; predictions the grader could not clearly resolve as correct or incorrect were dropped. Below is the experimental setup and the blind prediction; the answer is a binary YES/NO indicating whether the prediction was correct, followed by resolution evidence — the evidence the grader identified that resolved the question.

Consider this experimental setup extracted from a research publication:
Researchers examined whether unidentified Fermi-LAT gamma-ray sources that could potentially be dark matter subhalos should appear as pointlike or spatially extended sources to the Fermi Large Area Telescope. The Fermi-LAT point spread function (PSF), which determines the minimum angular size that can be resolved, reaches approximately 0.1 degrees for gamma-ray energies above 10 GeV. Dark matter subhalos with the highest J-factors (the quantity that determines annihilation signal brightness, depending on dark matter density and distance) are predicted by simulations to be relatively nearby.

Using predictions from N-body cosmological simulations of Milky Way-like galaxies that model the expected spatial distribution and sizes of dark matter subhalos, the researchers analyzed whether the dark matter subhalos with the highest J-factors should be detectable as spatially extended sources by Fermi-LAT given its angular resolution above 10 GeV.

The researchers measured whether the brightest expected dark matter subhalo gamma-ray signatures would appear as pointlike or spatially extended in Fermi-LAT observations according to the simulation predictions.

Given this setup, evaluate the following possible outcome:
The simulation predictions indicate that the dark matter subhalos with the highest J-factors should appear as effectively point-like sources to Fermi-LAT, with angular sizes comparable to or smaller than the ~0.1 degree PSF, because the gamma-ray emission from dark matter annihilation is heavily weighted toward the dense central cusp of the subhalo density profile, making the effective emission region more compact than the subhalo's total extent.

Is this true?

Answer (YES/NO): NO